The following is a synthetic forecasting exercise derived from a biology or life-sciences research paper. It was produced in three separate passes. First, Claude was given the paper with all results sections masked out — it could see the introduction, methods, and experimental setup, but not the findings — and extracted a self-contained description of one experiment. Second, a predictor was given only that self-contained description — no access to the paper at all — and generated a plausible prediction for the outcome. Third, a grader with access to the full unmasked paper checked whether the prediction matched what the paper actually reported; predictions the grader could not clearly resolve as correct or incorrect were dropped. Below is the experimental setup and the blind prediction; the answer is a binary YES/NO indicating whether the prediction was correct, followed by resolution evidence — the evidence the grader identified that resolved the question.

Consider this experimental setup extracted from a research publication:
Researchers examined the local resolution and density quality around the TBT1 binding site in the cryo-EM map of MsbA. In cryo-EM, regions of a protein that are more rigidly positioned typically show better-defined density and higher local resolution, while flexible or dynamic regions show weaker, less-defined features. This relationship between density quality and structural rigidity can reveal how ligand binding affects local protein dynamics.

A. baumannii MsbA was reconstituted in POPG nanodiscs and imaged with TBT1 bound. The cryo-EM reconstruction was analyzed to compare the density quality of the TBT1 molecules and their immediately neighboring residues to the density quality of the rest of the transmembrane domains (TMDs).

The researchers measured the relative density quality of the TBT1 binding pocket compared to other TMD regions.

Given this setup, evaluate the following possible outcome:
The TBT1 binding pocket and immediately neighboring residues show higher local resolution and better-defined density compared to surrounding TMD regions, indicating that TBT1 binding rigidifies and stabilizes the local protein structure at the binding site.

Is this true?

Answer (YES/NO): YES